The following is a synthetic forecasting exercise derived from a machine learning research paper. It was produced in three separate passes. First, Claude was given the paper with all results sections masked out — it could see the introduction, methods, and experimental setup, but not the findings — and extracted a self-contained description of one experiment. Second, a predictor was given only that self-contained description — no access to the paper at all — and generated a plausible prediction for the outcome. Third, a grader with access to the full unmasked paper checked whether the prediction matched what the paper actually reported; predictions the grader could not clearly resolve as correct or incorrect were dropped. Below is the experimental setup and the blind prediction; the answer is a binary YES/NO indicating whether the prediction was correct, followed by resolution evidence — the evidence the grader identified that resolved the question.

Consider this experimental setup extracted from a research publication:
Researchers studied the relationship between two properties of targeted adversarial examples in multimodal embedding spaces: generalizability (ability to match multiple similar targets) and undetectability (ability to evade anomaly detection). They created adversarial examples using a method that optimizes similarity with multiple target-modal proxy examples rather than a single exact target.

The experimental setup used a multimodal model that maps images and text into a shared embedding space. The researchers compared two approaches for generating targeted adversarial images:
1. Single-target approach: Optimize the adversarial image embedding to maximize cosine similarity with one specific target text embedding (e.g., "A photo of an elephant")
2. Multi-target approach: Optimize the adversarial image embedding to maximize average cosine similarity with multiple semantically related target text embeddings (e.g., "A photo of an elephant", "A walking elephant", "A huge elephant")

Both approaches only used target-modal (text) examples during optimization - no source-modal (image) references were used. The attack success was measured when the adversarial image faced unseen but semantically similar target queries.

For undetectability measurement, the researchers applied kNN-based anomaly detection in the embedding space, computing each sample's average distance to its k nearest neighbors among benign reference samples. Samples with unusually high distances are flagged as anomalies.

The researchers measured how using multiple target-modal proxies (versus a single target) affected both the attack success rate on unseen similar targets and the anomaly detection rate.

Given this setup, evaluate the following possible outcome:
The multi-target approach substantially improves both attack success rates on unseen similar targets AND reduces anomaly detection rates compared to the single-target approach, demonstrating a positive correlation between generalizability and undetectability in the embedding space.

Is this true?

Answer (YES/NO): NO